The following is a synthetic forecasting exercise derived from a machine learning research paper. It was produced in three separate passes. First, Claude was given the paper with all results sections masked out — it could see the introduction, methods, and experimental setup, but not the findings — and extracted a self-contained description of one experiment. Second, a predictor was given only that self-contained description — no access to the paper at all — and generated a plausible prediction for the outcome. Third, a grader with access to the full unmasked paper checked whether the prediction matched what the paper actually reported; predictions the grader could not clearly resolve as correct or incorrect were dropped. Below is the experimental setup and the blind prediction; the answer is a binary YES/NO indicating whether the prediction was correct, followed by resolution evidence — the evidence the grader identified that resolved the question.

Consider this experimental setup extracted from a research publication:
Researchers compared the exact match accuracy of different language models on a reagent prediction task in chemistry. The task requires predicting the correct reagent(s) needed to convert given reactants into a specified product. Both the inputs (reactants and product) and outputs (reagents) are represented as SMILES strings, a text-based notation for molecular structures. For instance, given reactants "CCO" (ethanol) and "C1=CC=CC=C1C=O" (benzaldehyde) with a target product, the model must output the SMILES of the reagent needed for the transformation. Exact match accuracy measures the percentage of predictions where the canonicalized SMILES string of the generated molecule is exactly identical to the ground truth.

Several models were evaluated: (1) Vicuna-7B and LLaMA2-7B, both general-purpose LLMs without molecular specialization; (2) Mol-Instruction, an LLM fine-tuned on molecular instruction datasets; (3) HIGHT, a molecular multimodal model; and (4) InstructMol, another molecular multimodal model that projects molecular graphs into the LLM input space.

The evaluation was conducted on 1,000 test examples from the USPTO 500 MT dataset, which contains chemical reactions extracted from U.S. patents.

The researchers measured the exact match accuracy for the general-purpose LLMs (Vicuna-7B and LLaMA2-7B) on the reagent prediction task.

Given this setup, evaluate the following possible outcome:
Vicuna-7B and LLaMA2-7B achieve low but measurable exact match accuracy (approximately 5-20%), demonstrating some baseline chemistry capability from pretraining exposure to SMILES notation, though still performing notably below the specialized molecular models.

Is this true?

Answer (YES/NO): NO